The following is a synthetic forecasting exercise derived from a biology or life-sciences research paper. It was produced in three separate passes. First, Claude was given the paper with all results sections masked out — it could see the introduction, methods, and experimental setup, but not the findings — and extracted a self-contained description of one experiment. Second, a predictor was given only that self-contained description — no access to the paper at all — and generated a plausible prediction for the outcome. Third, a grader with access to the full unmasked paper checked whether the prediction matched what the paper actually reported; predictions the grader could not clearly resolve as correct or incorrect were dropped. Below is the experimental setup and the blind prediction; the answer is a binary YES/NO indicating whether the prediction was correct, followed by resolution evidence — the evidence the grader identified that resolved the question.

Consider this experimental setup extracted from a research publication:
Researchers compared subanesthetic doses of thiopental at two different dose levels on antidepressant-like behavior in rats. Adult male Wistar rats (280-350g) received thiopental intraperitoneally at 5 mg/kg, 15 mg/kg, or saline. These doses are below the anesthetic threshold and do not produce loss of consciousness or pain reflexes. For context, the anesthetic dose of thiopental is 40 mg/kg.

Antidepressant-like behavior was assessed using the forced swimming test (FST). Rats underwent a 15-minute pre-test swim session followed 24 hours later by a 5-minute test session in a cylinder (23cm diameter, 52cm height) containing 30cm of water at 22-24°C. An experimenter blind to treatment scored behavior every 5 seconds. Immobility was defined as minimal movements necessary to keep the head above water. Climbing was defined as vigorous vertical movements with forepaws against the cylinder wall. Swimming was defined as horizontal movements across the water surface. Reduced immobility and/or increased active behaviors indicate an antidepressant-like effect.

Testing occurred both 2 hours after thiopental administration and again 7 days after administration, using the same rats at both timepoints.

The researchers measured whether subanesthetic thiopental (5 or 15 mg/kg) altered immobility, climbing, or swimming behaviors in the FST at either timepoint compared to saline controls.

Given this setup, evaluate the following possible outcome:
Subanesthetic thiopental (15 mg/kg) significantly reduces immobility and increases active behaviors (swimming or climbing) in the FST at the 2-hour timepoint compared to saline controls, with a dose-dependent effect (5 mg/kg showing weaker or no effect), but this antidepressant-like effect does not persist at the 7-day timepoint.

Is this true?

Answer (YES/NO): NO